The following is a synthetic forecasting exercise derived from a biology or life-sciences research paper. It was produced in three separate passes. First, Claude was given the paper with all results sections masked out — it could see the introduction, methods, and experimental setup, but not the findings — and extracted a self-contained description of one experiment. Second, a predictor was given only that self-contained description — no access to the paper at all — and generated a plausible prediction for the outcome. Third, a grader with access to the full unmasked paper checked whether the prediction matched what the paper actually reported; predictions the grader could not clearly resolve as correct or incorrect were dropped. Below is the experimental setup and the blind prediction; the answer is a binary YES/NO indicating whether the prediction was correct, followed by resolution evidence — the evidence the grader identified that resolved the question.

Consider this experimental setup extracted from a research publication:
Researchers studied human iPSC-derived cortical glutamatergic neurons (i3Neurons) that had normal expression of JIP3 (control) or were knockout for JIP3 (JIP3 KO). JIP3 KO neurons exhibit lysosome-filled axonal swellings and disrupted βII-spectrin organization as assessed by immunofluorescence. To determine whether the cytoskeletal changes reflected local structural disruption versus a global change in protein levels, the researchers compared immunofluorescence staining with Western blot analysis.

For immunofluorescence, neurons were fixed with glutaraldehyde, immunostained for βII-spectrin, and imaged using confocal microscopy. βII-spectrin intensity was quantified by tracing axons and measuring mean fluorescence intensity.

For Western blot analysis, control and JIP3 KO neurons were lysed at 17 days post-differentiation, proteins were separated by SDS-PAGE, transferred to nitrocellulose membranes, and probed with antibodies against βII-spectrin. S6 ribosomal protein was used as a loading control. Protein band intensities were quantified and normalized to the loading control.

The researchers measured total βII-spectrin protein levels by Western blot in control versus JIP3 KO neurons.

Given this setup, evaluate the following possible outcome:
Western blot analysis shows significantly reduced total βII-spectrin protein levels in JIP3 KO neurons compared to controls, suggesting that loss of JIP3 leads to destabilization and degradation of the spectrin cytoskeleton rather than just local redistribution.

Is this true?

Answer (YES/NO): NO